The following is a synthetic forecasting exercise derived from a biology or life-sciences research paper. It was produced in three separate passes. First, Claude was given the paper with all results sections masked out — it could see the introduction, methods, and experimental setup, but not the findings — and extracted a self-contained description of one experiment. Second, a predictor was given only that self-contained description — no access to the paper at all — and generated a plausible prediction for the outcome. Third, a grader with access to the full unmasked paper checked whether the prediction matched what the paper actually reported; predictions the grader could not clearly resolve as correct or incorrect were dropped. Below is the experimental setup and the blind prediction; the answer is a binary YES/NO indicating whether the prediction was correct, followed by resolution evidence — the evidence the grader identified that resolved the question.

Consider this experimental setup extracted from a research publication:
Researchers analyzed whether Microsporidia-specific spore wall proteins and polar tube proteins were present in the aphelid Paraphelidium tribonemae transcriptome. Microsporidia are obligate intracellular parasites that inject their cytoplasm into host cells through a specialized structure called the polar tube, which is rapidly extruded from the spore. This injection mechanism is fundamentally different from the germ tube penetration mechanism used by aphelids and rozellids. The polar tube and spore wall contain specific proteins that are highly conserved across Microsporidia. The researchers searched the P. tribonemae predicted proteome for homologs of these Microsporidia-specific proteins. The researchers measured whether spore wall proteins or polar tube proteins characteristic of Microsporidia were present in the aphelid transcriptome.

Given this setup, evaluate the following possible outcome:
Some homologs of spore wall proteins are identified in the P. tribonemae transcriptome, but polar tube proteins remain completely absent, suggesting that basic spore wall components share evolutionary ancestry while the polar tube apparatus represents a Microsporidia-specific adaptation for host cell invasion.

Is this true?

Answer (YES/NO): NO